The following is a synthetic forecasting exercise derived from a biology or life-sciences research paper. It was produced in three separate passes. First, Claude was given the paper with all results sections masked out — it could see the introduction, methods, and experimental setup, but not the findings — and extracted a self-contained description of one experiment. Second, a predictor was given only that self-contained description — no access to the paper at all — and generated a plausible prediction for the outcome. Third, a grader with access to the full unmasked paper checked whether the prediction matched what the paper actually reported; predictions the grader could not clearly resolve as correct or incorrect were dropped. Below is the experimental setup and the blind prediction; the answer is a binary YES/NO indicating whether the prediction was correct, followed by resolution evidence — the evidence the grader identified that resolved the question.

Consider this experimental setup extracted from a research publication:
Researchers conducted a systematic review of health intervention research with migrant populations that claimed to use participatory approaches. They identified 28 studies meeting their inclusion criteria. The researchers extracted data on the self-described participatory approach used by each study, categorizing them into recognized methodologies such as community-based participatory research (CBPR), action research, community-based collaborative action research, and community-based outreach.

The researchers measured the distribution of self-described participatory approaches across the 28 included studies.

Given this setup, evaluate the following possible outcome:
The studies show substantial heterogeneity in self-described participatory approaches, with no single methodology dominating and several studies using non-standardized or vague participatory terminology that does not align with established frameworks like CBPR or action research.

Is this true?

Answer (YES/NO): NO